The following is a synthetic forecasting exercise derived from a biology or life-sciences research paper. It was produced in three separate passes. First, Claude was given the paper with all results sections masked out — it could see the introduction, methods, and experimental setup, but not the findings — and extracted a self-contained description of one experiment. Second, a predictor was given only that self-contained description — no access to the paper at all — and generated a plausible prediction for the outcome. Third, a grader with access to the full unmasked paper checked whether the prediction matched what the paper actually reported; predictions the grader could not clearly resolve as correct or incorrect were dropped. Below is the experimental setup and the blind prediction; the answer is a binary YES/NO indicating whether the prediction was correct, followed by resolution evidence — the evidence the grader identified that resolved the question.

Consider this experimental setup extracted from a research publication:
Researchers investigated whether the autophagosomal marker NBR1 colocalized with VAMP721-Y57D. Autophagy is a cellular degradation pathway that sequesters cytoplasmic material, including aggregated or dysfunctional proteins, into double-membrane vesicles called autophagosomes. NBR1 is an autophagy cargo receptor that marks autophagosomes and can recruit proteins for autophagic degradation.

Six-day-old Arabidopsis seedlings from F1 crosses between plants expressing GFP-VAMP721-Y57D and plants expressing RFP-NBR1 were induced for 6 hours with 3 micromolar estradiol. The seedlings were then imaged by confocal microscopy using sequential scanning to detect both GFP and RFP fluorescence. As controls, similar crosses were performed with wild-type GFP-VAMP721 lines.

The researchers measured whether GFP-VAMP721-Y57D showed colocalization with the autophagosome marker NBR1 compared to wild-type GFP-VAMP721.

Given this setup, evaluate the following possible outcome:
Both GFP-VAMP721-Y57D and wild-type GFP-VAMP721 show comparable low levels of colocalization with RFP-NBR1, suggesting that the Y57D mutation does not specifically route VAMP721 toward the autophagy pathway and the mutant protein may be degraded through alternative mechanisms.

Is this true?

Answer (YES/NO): YES